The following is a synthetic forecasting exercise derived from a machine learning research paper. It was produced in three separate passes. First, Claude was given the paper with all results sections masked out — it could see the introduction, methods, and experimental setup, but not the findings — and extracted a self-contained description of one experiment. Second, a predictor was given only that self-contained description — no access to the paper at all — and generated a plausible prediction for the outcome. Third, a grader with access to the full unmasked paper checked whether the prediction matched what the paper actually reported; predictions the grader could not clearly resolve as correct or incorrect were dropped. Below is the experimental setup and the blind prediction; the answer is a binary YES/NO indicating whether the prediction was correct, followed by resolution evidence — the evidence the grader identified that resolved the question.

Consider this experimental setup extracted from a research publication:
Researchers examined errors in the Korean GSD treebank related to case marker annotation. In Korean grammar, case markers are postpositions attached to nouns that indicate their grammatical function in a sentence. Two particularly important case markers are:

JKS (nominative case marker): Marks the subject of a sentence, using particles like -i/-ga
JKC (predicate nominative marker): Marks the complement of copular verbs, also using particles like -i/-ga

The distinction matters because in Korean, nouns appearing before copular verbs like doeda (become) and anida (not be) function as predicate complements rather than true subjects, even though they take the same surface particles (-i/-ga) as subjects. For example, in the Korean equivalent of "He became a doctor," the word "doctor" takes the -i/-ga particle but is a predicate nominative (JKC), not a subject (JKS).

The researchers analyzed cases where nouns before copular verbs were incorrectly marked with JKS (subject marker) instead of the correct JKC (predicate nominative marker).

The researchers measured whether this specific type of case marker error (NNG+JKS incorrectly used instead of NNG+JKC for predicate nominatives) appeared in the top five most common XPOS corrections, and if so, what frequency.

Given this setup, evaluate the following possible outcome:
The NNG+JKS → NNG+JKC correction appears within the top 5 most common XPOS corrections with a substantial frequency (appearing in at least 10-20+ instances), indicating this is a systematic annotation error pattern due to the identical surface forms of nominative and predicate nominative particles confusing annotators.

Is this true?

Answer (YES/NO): YES